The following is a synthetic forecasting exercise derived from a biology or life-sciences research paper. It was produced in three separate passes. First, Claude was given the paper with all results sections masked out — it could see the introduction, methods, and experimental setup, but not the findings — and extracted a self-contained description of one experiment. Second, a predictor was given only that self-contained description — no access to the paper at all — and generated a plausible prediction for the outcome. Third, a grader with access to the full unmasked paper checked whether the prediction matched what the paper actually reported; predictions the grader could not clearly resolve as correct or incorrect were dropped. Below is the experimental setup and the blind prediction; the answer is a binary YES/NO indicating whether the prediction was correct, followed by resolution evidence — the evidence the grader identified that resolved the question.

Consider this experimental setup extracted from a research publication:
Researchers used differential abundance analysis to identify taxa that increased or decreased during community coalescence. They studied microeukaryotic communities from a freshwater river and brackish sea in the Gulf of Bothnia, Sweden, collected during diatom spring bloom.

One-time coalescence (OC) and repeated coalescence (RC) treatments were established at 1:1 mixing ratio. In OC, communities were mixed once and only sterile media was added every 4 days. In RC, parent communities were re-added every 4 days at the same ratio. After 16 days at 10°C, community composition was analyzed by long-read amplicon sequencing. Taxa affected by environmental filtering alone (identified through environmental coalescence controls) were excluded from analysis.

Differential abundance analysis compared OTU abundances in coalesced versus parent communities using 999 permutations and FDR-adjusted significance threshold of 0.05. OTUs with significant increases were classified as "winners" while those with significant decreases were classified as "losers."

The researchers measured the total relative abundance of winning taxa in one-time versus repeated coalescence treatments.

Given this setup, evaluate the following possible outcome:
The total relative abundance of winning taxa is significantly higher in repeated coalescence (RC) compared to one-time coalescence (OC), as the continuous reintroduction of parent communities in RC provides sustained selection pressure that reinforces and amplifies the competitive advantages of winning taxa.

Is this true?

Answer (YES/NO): NO